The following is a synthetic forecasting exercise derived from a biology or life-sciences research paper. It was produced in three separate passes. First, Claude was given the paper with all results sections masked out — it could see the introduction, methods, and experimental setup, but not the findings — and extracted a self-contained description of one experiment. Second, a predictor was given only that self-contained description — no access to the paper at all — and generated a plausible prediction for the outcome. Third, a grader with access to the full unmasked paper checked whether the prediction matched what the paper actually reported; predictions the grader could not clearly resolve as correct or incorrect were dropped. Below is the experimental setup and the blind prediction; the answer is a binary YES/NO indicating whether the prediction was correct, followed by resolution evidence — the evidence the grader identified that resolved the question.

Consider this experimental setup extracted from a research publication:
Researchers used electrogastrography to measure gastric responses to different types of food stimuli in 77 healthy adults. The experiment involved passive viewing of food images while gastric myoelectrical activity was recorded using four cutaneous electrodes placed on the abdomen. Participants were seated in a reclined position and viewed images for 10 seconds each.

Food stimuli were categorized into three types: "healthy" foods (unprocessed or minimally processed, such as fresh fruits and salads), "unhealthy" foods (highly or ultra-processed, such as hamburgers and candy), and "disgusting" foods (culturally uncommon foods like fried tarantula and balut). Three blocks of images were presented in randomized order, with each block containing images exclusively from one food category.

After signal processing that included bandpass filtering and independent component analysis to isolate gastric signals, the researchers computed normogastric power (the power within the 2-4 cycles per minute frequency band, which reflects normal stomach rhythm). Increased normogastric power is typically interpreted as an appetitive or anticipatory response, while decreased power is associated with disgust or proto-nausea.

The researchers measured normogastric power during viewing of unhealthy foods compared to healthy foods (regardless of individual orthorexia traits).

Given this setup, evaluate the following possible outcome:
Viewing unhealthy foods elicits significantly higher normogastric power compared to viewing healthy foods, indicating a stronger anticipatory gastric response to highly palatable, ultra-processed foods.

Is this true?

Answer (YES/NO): NO